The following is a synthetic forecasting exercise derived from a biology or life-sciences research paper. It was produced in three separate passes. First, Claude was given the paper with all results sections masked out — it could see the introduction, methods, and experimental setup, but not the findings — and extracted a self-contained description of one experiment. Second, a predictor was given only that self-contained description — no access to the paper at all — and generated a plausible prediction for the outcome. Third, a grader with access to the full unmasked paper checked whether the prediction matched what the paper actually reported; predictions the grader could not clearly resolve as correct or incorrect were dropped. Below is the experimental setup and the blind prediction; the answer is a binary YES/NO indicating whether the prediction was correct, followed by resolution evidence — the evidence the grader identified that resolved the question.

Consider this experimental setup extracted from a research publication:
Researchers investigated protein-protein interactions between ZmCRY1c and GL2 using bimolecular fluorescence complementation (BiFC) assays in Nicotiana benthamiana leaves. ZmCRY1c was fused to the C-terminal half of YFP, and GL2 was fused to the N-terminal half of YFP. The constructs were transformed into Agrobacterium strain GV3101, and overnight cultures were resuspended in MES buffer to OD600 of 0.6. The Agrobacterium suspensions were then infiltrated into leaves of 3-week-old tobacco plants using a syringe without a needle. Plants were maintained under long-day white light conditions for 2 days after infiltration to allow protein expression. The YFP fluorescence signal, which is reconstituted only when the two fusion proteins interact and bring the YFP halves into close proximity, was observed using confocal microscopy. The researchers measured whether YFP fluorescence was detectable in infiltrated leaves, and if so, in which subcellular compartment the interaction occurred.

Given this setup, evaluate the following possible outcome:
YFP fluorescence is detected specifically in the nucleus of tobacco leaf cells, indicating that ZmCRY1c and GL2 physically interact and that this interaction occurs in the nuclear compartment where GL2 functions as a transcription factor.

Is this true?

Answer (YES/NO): NO